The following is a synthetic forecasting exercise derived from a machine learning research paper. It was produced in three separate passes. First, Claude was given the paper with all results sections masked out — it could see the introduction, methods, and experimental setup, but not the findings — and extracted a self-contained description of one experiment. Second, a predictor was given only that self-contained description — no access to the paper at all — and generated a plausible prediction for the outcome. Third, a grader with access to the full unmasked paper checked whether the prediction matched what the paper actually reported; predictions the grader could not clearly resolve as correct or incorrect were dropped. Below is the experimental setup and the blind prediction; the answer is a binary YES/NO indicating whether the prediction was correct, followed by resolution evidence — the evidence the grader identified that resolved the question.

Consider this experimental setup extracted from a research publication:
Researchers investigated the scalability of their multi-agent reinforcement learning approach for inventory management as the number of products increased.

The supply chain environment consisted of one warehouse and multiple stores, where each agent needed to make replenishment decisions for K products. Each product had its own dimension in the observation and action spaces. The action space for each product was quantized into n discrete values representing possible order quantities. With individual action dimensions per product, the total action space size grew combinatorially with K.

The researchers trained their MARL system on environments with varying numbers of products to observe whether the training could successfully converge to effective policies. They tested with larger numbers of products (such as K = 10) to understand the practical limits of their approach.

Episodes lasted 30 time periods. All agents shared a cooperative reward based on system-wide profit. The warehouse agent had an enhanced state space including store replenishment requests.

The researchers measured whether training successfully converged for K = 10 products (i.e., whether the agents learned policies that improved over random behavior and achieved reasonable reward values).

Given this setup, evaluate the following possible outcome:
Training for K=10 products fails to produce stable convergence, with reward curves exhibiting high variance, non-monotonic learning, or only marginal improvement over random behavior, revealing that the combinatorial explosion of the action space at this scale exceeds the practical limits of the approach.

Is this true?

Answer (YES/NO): NO